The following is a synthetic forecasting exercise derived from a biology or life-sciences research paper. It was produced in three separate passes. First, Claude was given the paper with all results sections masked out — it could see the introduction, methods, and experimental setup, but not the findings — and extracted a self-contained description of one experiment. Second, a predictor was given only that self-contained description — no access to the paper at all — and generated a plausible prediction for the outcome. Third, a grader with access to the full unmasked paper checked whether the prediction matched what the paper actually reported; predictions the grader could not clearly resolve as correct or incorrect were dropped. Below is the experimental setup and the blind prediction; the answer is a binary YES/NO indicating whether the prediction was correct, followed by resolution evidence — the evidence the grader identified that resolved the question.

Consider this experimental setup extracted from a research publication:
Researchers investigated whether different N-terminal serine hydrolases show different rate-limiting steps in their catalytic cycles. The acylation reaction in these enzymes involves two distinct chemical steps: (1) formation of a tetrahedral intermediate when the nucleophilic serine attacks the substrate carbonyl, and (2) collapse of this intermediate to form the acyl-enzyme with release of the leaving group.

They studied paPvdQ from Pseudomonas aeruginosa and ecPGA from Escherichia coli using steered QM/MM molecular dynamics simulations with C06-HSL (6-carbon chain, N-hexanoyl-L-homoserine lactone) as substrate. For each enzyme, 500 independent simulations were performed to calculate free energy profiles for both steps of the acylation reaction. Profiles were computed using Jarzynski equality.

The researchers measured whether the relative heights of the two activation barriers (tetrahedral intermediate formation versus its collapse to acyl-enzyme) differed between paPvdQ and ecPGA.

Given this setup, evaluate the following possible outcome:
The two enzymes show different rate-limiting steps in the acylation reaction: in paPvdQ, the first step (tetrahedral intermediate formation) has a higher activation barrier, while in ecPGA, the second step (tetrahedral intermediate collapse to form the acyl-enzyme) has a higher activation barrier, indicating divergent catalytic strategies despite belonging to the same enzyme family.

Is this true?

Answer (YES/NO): NO